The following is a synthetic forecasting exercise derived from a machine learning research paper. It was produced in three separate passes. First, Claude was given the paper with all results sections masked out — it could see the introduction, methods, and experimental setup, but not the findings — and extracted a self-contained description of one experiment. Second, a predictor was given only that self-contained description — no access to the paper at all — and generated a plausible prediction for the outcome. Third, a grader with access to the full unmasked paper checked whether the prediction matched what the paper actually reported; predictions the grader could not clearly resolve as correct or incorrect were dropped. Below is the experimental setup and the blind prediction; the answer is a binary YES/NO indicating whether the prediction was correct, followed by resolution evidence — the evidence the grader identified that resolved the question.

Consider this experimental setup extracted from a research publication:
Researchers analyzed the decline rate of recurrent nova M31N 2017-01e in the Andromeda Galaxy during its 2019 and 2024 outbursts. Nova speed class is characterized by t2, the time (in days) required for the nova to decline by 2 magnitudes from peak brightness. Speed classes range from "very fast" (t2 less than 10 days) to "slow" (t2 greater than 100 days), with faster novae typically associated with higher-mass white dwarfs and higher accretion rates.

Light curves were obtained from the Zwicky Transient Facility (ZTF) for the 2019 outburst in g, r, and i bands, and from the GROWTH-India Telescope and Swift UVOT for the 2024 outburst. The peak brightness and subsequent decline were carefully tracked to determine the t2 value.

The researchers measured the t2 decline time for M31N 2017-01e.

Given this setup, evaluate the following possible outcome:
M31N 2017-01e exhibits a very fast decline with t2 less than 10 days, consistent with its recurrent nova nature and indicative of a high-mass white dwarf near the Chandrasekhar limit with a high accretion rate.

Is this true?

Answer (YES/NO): YES